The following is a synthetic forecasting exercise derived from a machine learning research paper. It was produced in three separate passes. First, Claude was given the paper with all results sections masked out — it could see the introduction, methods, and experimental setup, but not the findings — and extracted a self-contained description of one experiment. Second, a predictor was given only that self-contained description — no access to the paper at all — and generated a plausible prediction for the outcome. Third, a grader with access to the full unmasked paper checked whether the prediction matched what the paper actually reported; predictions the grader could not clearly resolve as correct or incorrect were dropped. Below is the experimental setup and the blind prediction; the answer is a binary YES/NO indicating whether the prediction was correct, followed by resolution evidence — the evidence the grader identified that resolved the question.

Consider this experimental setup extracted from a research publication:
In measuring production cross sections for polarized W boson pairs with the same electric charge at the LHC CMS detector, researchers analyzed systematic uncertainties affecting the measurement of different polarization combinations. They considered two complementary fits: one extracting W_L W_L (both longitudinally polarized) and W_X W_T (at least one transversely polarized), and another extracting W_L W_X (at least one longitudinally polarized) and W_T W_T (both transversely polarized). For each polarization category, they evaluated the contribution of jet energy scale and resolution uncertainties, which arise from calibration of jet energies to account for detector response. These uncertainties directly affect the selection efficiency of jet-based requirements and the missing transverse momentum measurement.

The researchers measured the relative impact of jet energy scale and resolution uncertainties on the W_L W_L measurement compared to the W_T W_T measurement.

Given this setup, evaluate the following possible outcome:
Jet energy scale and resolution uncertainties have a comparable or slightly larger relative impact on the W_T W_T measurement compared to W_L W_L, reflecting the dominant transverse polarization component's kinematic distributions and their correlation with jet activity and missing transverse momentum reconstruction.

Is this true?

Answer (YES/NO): NO